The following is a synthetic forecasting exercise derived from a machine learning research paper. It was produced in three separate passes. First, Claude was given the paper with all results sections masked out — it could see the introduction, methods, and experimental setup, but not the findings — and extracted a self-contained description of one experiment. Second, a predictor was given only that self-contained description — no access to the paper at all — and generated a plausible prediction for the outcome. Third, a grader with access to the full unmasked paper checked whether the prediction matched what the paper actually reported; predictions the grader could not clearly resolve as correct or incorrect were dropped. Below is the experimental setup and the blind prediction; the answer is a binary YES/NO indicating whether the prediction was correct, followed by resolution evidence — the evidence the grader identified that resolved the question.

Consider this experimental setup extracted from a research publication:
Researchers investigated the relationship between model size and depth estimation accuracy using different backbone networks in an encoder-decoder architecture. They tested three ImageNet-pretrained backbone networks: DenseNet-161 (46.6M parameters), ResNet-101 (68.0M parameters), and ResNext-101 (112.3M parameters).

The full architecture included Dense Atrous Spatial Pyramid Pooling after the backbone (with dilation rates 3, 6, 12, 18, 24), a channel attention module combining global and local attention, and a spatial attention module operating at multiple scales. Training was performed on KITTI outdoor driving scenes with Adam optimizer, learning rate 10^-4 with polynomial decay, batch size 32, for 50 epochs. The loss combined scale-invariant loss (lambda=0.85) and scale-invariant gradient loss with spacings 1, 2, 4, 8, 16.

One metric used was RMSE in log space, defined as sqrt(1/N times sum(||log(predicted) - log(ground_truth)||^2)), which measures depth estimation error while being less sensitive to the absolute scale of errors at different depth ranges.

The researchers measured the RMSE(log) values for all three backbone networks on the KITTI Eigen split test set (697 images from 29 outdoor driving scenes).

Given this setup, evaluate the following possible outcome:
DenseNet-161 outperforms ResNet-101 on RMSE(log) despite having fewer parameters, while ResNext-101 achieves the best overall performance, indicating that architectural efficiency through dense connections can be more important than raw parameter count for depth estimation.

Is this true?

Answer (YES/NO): YES